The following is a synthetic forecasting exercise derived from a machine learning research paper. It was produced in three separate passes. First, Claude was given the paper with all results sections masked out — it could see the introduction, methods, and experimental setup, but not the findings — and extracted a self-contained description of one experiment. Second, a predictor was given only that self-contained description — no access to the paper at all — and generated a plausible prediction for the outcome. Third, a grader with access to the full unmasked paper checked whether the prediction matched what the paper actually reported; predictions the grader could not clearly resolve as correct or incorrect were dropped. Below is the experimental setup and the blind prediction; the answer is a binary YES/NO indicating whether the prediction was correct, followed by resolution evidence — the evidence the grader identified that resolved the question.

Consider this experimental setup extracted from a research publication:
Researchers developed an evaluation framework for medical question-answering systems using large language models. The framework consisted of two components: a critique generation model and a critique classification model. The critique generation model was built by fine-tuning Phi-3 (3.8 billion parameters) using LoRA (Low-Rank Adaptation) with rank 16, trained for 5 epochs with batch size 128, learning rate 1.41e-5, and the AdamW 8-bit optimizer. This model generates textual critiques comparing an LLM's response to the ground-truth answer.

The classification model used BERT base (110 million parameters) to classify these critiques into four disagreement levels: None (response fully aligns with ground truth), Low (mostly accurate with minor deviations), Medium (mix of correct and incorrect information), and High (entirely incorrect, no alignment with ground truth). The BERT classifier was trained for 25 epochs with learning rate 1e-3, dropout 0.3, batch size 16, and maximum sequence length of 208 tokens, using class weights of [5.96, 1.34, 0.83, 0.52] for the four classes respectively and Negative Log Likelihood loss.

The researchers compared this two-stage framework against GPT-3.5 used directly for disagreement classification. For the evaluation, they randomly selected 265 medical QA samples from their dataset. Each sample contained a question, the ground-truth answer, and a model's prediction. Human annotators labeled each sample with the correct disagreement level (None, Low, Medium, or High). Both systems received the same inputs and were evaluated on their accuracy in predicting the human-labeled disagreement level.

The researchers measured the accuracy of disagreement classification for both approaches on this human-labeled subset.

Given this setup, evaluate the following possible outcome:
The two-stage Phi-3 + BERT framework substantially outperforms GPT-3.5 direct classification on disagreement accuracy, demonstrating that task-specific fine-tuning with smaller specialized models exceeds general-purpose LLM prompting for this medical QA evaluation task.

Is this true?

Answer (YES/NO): NO